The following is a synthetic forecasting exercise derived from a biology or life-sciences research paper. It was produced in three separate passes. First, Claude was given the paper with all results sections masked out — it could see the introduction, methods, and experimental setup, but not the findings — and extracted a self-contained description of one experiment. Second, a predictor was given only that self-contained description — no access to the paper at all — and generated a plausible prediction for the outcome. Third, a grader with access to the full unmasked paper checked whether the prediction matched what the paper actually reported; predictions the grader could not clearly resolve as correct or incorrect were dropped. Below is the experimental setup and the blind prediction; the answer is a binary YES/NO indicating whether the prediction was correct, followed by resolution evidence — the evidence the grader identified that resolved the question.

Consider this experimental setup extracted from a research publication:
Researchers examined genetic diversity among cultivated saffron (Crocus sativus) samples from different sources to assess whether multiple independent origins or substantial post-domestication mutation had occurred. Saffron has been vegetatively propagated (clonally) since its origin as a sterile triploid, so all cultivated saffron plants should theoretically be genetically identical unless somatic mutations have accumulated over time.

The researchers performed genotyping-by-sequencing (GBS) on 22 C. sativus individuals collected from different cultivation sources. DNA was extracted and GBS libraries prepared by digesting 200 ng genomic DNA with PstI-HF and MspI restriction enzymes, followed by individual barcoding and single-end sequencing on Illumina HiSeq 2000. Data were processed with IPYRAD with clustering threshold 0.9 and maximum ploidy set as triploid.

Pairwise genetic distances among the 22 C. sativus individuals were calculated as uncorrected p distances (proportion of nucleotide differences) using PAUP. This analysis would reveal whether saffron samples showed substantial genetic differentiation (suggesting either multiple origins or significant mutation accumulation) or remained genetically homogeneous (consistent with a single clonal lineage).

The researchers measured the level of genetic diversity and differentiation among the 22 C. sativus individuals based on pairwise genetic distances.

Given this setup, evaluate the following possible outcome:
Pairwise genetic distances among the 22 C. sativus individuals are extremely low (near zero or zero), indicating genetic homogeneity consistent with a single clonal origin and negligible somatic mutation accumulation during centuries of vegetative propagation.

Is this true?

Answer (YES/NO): YES